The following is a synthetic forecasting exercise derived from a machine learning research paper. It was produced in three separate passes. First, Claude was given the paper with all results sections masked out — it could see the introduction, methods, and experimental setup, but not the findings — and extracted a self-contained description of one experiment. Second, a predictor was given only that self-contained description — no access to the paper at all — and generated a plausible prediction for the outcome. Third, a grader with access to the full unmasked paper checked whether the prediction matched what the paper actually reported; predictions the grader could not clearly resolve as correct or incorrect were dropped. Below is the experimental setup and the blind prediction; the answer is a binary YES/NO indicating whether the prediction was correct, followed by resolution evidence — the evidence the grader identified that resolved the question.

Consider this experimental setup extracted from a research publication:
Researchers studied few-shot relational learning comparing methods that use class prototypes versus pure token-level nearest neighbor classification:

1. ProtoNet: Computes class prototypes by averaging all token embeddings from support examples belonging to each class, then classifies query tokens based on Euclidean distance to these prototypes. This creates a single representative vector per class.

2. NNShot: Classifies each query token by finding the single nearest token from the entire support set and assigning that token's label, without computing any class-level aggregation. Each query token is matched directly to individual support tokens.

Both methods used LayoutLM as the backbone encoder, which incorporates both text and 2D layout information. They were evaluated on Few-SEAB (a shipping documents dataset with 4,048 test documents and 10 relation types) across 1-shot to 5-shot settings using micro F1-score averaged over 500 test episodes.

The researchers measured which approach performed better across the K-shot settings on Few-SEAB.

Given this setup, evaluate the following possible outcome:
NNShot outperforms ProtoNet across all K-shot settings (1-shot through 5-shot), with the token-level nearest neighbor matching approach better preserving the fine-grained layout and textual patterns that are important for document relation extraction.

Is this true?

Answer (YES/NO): NO